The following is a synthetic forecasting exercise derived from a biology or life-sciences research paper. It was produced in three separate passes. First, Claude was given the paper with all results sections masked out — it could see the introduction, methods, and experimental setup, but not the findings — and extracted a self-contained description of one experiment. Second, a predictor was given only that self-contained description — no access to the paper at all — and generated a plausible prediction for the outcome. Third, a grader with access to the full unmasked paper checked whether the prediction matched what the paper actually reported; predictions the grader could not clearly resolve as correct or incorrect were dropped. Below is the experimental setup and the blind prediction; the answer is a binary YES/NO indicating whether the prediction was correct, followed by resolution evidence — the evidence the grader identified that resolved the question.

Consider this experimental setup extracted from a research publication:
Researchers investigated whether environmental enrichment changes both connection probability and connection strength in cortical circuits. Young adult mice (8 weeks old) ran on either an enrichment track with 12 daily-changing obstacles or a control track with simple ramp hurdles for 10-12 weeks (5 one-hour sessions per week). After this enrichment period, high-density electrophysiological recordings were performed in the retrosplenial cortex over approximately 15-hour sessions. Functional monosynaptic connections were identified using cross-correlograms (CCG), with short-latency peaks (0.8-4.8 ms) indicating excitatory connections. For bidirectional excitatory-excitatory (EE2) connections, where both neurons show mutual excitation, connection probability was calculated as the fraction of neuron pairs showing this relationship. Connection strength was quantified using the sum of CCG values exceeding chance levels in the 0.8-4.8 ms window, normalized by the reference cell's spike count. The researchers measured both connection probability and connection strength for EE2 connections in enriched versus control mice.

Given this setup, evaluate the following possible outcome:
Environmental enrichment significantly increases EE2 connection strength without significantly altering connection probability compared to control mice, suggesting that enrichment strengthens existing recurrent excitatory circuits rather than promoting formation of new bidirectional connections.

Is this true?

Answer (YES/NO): NO